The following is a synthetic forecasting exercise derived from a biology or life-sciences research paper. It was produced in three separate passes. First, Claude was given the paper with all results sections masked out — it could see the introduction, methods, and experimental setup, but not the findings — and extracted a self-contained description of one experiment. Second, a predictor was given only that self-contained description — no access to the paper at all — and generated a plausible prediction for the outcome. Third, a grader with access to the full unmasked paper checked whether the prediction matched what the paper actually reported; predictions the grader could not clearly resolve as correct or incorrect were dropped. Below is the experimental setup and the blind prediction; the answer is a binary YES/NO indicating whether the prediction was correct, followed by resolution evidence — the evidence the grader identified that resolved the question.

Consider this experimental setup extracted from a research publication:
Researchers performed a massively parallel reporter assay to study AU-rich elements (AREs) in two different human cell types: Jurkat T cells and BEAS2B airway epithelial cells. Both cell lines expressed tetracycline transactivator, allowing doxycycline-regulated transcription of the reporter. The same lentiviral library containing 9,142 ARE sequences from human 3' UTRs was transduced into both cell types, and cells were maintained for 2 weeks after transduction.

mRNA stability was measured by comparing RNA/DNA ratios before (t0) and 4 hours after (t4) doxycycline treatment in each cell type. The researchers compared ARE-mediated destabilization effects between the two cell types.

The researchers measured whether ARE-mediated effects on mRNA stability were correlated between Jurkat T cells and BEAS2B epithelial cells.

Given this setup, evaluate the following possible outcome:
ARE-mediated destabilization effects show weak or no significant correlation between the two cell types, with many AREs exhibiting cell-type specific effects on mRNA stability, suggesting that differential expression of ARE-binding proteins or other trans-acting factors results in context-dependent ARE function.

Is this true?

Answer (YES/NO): NO